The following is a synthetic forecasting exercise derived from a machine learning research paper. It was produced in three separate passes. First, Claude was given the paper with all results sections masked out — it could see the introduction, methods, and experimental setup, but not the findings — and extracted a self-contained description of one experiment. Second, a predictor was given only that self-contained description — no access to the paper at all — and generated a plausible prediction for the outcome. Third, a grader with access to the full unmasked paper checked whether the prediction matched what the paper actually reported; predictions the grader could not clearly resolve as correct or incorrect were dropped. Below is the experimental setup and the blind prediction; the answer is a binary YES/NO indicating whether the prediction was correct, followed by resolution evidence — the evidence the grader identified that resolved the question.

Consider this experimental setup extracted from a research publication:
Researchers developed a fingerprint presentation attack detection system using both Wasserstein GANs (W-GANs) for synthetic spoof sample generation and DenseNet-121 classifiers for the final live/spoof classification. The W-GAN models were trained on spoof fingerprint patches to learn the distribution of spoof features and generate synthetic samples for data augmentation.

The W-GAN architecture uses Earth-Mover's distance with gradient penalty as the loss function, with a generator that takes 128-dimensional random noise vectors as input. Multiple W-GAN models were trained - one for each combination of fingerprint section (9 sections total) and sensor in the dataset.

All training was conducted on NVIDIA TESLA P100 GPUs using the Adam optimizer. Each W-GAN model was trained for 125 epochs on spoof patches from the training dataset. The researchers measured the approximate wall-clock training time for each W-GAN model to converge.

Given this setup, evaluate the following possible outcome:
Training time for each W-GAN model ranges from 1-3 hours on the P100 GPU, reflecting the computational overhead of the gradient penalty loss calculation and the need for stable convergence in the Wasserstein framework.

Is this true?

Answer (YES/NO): NO